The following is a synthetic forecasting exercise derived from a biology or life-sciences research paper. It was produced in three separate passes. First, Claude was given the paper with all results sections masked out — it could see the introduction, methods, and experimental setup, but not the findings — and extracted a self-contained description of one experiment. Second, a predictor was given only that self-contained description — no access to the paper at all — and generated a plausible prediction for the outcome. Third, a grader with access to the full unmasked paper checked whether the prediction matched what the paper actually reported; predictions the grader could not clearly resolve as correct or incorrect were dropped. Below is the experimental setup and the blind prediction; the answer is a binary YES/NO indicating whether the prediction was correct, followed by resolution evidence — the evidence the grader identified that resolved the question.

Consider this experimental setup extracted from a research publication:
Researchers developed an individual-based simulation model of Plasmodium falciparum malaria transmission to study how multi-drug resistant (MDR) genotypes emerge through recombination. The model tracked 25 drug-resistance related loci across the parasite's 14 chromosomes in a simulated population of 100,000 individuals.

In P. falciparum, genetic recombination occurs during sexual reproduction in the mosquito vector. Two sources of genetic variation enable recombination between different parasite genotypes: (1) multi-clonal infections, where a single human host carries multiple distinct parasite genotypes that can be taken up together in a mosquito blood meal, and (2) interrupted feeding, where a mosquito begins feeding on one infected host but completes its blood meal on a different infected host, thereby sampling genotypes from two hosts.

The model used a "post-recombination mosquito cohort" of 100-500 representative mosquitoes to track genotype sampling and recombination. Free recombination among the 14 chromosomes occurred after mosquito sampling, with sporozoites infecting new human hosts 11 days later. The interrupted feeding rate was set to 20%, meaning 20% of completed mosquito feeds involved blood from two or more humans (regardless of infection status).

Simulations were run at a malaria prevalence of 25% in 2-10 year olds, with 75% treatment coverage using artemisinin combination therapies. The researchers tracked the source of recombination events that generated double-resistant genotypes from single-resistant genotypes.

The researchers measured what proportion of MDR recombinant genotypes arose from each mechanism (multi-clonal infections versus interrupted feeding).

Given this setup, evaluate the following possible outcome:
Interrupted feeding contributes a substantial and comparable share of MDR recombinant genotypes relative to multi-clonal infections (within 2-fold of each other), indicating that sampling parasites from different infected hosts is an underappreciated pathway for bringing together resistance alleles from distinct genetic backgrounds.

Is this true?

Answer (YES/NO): NO